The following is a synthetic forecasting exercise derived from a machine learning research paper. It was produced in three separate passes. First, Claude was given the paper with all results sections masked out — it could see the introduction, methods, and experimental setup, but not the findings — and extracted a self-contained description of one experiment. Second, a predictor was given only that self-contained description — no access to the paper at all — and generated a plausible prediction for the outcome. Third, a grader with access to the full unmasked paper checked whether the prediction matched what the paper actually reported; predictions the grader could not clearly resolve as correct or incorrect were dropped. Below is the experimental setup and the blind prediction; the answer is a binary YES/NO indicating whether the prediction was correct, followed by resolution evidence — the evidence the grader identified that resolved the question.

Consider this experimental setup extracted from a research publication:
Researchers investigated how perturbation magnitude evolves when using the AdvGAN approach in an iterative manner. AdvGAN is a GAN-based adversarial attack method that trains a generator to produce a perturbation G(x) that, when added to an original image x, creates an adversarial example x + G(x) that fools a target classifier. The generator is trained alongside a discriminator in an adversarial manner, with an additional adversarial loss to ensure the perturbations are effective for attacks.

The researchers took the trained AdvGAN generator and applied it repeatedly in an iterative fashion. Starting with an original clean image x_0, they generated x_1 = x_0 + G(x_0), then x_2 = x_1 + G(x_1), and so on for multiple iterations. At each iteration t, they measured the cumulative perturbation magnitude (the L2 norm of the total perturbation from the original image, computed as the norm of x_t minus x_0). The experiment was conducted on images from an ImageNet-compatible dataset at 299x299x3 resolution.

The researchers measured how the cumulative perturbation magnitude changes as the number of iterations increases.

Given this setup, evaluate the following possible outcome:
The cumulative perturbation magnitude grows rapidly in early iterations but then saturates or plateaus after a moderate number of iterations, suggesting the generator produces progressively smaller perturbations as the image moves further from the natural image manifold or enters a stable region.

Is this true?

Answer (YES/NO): NO